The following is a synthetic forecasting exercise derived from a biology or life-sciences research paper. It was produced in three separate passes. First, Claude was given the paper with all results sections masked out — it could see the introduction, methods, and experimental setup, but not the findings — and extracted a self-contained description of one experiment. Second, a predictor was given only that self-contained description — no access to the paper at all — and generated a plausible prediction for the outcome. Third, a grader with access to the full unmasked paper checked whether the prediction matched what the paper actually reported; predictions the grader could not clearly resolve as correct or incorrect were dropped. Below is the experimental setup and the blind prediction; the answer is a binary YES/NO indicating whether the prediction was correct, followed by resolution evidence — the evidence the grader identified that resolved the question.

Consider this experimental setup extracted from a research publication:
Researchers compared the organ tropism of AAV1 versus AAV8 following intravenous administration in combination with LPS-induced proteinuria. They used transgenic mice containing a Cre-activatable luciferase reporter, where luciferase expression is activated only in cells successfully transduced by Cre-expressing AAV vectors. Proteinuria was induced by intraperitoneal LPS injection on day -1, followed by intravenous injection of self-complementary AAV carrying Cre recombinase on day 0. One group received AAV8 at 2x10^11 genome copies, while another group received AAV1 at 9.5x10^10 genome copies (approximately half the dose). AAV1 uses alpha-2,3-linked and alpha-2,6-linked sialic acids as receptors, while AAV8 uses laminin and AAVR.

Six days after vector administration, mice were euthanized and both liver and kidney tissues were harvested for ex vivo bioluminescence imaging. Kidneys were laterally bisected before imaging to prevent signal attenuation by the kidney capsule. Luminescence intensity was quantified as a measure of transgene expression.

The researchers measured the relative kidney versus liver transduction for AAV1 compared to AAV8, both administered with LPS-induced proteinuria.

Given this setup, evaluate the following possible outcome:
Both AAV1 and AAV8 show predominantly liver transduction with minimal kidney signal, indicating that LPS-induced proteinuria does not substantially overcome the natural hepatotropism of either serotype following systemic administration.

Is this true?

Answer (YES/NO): NO